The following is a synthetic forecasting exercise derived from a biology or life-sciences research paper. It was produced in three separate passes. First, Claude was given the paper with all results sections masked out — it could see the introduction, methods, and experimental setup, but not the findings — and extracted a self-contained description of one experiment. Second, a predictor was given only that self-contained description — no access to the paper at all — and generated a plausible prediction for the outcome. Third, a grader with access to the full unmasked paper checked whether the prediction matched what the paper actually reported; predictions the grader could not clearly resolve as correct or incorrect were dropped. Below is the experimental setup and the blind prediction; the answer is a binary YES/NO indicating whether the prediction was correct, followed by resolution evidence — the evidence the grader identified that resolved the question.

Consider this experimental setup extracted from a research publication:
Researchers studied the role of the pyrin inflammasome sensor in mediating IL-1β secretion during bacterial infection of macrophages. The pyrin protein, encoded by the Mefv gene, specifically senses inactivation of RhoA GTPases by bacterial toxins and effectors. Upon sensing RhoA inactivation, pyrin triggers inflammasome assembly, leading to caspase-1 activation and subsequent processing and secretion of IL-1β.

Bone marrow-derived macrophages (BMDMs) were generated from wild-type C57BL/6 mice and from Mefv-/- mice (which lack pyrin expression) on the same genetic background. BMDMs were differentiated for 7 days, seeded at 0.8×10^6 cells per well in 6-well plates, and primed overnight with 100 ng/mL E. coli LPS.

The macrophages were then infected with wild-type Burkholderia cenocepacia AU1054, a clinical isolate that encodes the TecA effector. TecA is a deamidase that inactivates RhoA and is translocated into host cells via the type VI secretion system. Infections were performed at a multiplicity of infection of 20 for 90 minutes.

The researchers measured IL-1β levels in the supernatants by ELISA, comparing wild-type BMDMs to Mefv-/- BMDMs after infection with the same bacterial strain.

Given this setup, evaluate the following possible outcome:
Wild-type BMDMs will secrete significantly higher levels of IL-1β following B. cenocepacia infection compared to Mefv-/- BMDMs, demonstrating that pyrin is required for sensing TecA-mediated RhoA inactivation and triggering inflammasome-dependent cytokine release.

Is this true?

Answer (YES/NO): YES